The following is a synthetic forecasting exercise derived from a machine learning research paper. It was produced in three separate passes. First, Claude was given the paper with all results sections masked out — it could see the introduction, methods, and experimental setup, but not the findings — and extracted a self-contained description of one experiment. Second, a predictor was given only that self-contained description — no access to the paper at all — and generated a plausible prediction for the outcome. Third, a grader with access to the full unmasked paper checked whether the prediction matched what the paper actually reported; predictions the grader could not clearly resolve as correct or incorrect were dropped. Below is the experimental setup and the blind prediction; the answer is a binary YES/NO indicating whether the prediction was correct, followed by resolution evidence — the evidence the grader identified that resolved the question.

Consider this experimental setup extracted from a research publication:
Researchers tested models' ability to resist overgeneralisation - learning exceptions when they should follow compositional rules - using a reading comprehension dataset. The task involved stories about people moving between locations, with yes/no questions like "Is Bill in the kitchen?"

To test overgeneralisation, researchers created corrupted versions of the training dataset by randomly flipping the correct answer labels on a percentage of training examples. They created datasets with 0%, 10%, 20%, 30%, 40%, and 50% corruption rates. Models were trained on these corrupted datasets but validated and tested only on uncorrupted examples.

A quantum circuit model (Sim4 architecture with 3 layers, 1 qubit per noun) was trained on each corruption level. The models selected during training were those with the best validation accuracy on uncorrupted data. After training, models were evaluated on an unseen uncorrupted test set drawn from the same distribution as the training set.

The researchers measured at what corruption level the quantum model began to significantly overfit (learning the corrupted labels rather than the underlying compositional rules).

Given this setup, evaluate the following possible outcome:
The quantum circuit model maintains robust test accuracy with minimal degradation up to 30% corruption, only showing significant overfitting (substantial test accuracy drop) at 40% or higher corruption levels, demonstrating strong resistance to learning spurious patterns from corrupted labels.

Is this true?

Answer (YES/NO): YES